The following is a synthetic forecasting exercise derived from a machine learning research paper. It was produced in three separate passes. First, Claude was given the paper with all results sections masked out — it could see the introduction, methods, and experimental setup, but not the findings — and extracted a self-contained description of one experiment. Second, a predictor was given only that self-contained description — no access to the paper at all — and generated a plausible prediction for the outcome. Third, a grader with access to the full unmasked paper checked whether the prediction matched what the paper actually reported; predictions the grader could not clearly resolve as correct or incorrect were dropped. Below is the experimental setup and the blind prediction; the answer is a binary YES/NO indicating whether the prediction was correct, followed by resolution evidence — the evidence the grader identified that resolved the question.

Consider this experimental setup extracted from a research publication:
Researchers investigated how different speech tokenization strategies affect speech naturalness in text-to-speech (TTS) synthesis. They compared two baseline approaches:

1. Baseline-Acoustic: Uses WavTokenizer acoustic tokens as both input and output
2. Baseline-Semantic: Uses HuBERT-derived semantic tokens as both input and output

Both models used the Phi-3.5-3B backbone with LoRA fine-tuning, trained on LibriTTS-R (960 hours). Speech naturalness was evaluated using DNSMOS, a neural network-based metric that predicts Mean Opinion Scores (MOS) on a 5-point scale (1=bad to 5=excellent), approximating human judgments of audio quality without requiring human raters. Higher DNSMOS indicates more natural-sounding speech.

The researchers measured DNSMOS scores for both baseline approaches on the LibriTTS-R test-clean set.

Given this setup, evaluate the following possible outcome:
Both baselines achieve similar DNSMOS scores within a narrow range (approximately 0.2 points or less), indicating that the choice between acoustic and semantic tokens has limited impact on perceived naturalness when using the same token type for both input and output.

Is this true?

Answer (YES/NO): NO